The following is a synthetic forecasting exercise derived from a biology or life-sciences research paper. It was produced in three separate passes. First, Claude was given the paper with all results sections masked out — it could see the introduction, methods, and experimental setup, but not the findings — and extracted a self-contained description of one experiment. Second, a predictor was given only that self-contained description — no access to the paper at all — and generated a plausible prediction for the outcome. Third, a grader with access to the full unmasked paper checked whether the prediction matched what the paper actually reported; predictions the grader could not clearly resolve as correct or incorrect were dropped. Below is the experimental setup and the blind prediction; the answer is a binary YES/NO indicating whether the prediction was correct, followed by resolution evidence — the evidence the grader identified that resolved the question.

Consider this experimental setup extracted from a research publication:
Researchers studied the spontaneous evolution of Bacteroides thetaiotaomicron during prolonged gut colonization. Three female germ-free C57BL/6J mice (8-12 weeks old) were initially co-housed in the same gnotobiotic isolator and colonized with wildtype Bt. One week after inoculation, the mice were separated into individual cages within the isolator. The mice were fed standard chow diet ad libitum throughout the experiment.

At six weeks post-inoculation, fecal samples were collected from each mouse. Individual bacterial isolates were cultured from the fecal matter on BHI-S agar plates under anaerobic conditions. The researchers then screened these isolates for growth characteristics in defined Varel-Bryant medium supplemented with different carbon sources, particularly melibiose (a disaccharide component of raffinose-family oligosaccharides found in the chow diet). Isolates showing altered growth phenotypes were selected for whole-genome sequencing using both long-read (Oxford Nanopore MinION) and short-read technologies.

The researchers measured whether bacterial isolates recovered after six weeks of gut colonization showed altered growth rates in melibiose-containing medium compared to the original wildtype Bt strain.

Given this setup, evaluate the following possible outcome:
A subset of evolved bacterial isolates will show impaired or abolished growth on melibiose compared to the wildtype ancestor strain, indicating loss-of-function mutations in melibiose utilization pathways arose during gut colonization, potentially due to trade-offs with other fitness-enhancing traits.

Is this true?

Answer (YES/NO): NO